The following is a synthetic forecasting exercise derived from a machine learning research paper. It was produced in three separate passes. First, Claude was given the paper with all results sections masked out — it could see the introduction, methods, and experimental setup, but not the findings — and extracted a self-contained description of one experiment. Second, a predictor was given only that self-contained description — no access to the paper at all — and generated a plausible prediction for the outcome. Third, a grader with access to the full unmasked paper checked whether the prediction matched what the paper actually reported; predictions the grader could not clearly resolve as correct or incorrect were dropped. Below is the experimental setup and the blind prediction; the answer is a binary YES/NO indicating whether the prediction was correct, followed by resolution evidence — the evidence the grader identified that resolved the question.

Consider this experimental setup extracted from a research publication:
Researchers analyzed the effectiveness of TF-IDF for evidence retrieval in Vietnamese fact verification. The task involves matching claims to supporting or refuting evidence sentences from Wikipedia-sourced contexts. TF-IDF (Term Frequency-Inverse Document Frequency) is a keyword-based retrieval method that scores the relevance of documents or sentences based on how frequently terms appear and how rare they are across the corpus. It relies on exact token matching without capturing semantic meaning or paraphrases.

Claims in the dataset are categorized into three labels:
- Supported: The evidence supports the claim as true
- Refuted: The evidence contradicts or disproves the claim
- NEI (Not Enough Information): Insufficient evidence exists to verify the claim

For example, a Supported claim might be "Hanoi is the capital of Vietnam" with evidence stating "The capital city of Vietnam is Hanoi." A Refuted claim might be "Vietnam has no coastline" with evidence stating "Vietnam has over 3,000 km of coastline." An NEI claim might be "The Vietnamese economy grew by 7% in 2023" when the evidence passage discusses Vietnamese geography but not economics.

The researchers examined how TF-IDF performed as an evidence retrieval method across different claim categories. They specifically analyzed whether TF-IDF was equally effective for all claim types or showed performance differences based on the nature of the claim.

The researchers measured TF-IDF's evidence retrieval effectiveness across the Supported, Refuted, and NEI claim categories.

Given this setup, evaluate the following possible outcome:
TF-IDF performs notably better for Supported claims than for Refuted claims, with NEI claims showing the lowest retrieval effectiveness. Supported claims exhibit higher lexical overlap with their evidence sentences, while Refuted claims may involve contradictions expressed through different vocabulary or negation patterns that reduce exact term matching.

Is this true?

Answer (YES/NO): NO